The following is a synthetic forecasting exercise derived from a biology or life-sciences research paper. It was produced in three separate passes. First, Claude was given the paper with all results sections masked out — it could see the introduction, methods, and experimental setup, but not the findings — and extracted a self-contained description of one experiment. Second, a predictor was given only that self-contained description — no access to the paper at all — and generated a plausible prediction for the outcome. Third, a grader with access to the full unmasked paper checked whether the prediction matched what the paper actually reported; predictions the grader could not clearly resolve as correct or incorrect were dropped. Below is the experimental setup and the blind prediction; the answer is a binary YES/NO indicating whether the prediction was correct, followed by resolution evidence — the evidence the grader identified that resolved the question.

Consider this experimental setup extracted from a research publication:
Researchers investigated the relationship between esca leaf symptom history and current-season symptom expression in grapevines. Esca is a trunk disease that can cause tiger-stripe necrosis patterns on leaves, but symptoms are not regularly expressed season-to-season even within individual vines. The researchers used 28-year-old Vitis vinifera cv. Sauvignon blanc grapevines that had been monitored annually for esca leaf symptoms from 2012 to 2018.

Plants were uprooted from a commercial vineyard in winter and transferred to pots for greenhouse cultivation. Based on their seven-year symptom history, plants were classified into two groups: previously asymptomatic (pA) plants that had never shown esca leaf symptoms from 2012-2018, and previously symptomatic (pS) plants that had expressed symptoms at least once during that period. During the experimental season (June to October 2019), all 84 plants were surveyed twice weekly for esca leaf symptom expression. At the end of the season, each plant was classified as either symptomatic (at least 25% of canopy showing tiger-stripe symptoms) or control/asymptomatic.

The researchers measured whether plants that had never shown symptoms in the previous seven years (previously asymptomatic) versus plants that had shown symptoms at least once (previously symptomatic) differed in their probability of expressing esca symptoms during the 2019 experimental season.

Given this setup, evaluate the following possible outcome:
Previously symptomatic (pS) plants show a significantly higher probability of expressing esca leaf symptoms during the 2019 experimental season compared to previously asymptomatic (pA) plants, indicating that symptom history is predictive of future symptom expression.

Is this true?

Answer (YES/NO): NO